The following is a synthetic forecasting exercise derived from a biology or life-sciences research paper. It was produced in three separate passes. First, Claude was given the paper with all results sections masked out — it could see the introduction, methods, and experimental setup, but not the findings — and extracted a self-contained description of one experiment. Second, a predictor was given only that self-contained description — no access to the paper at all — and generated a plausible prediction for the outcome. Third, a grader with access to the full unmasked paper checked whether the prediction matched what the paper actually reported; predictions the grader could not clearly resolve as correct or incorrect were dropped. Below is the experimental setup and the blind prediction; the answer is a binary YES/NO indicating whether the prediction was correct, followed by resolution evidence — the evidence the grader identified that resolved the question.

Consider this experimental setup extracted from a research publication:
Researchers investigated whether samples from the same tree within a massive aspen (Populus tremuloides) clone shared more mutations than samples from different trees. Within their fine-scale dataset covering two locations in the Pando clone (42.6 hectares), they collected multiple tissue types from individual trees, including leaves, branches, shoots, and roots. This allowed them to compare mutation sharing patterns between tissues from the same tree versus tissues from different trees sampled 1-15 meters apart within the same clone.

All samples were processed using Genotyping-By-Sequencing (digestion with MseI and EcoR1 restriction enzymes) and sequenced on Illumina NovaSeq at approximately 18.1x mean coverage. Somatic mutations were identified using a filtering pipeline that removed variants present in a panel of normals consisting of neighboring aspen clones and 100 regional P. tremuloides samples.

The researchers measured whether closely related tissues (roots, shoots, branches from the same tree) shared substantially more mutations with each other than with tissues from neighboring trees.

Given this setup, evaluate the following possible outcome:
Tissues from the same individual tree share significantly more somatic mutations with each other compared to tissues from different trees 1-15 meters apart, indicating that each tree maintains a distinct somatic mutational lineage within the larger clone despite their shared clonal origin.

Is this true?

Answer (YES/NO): NO